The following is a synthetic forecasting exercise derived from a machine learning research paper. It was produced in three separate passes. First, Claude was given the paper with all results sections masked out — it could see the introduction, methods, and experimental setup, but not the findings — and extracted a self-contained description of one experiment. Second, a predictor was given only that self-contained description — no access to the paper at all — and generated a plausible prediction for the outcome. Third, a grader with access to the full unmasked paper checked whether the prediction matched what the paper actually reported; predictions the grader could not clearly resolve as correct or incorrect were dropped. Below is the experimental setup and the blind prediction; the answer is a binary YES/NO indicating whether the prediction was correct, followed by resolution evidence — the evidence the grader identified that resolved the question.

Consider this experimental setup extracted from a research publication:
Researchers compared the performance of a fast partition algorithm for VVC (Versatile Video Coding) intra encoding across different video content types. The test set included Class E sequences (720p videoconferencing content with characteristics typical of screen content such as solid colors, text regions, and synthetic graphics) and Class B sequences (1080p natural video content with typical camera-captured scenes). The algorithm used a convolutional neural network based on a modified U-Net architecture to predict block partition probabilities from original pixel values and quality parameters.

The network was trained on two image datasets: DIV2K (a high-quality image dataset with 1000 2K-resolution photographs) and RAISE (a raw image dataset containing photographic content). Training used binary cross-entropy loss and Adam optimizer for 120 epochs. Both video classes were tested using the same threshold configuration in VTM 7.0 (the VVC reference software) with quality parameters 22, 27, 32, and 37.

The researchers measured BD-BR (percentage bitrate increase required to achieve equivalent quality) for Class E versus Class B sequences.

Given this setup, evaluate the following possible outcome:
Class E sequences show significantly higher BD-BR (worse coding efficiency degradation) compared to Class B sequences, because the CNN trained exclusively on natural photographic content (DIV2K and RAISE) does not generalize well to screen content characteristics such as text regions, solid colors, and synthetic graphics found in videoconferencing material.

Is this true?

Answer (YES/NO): YES